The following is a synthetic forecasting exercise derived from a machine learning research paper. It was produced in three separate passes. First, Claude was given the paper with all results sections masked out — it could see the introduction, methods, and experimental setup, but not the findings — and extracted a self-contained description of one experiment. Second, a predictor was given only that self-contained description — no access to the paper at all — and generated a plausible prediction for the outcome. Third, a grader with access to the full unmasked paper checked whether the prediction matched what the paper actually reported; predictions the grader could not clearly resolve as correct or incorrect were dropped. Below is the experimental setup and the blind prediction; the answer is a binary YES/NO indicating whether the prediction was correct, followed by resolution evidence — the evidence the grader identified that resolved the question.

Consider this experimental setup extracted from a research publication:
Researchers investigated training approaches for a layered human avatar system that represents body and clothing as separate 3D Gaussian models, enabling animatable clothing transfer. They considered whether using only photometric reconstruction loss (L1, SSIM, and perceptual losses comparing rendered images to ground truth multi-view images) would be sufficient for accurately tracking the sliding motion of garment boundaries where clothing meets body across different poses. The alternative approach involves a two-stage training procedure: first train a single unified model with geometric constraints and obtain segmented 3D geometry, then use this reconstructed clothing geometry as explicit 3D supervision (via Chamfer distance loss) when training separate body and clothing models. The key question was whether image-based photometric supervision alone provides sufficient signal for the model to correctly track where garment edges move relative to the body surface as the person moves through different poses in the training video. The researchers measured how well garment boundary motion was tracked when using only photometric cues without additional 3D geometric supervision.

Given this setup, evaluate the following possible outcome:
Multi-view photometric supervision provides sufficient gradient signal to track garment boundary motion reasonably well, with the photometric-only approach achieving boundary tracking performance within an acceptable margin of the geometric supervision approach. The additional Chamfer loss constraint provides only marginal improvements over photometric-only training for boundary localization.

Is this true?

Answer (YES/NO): NO